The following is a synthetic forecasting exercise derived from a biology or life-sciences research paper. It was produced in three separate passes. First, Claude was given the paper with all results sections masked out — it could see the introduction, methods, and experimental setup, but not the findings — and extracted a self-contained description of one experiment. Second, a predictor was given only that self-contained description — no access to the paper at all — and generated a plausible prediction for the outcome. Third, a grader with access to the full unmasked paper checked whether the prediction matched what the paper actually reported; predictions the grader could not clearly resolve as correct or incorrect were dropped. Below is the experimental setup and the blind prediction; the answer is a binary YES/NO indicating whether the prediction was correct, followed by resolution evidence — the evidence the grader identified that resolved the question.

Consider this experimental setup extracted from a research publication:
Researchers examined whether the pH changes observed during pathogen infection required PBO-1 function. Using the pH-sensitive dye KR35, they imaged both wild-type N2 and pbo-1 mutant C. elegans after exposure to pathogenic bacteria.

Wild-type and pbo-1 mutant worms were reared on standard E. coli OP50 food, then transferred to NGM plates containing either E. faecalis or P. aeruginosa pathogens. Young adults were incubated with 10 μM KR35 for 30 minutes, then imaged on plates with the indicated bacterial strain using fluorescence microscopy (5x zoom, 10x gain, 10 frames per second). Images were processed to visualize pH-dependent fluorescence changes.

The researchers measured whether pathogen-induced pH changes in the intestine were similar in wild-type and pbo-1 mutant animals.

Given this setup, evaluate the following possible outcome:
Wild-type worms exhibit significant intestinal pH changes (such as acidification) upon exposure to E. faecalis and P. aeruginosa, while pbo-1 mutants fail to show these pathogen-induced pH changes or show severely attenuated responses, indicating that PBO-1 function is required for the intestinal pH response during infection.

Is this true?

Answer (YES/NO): NO